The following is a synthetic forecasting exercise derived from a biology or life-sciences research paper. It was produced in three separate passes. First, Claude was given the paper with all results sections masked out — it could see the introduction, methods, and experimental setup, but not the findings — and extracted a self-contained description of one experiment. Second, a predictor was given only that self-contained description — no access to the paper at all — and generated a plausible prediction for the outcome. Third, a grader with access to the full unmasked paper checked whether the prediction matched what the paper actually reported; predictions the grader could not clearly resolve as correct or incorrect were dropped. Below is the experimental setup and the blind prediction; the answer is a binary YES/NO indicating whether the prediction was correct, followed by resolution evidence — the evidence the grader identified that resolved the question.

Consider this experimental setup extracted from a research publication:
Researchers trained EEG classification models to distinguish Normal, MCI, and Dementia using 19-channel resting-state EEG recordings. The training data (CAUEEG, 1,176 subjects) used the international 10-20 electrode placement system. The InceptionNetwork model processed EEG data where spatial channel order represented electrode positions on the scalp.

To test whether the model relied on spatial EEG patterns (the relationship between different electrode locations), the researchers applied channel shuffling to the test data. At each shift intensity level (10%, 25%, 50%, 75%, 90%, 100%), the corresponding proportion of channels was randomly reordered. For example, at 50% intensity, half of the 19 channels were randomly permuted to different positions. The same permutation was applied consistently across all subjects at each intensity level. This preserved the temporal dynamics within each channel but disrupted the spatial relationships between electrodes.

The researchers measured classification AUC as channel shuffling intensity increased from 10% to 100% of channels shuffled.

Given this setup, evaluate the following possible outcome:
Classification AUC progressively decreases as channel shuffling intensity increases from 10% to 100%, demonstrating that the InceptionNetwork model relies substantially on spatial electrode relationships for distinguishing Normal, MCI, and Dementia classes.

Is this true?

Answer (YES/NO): YES